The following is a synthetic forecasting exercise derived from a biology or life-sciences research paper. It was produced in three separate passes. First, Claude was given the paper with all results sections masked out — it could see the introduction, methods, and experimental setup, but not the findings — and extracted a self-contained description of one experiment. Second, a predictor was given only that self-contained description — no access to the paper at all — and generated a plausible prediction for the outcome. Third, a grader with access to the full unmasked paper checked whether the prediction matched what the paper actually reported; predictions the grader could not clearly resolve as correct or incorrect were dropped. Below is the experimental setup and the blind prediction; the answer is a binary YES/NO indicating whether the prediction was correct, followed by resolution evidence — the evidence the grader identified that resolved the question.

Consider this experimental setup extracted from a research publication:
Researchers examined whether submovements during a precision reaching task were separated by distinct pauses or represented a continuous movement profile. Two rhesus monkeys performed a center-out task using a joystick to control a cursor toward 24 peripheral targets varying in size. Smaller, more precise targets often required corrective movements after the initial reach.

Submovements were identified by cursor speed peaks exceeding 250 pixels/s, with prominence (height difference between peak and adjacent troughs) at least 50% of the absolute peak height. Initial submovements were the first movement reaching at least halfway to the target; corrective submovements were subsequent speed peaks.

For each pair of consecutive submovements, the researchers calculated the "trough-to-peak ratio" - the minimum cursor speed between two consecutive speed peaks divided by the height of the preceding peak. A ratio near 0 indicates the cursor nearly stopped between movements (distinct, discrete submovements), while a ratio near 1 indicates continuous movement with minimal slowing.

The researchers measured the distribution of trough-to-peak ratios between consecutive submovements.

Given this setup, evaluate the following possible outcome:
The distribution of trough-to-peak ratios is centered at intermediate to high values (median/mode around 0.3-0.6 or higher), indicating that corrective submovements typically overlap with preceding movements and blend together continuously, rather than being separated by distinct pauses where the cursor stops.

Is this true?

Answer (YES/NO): NO